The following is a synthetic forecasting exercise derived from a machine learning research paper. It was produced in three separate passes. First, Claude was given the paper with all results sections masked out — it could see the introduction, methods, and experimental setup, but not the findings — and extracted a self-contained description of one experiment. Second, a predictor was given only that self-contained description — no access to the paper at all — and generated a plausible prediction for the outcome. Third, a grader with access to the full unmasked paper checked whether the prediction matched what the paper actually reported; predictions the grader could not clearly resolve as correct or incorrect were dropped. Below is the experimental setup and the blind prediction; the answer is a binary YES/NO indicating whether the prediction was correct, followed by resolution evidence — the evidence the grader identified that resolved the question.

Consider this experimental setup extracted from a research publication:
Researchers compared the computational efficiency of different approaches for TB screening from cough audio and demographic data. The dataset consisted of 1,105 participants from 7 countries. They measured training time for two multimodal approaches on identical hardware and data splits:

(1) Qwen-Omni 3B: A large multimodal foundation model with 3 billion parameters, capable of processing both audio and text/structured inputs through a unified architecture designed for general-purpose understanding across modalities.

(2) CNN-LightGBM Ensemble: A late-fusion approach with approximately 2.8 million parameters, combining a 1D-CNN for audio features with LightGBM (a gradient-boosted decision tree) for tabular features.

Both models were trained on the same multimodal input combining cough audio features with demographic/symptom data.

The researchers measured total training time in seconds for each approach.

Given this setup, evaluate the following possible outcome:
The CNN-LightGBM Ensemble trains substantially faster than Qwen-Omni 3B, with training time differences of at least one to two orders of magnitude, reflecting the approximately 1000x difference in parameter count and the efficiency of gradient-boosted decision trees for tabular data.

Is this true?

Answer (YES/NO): YES